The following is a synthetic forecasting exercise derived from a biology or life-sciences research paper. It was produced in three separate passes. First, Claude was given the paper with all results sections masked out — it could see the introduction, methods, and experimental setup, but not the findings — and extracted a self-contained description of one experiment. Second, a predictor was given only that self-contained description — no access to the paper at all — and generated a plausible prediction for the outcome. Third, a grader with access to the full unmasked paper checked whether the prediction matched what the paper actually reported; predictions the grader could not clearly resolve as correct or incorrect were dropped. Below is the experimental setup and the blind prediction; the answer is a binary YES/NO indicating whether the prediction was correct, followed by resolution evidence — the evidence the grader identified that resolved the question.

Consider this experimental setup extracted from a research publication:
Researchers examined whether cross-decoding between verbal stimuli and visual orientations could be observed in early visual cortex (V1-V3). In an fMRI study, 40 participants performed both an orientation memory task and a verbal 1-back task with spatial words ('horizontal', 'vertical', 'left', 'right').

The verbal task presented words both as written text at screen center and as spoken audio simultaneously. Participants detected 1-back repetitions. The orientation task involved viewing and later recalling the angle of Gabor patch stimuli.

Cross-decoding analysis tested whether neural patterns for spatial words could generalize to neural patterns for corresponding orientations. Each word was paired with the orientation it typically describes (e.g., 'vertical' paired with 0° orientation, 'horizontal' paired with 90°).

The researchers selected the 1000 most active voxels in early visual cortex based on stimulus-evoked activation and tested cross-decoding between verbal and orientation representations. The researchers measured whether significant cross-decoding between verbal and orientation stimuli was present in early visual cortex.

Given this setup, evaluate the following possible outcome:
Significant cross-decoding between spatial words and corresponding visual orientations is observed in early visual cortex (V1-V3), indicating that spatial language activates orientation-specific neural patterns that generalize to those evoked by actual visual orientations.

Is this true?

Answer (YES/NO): YES